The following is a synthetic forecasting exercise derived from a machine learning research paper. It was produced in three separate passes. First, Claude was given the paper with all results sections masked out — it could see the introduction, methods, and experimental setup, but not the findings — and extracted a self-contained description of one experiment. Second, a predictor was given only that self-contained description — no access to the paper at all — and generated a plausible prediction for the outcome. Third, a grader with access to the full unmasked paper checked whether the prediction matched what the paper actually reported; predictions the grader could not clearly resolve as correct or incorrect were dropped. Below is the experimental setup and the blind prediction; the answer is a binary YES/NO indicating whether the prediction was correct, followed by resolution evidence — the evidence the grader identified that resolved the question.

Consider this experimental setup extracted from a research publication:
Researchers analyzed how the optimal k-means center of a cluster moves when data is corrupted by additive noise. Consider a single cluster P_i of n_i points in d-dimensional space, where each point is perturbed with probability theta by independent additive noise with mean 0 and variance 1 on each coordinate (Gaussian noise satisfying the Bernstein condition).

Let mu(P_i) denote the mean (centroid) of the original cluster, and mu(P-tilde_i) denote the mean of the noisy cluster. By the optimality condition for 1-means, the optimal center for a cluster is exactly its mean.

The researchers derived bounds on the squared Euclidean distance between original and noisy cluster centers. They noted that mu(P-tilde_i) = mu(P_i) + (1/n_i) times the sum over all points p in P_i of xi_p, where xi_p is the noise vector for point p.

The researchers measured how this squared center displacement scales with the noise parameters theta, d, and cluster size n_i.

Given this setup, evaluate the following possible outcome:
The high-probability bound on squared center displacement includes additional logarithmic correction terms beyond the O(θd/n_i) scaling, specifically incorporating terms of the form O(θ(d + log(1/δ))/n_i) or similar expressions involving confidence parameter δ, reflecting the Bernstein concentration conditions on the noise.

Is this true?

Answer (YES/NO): NO